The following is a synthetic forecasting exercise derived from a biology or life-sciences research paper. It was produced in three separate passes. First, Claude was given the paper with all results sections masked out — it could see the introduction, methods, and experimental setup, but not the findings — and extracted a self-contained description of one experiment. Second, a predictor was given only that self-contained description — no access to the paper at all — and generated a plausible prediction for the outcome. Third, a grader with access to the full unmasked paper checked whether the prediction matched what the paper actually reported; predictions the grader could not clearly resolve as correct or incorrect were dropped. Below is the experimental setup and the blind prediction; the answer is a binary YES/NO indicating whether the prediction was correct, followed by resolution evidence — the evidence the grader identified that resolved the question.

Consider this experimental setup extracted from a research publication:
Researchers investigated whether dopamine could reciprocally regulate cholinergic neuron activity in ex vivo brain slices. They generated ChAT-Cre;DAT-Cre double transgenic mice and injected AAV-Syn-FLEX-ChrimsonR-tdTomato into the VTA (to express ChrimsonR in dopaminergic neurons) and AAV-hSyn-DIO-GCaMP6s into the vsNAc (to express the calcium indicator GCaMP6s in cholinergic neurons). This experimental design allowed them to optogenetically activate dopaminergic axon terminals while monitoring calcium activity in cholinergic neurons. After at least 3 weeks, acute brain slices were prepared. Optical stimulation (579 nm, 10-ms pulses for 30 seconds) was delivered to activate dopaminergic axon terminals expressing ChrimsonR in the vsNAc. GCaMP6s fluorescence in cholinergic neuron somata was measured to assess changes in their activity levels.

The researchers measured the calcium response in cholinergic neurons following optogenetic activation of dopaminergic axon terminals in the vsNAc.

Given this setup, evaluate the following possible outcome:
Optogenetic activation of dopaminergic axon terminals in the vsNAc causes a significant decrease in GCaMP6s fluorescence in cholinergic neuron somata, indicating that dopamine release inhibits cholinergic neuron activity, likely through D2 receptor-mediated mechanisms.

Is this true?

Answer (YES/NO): NO